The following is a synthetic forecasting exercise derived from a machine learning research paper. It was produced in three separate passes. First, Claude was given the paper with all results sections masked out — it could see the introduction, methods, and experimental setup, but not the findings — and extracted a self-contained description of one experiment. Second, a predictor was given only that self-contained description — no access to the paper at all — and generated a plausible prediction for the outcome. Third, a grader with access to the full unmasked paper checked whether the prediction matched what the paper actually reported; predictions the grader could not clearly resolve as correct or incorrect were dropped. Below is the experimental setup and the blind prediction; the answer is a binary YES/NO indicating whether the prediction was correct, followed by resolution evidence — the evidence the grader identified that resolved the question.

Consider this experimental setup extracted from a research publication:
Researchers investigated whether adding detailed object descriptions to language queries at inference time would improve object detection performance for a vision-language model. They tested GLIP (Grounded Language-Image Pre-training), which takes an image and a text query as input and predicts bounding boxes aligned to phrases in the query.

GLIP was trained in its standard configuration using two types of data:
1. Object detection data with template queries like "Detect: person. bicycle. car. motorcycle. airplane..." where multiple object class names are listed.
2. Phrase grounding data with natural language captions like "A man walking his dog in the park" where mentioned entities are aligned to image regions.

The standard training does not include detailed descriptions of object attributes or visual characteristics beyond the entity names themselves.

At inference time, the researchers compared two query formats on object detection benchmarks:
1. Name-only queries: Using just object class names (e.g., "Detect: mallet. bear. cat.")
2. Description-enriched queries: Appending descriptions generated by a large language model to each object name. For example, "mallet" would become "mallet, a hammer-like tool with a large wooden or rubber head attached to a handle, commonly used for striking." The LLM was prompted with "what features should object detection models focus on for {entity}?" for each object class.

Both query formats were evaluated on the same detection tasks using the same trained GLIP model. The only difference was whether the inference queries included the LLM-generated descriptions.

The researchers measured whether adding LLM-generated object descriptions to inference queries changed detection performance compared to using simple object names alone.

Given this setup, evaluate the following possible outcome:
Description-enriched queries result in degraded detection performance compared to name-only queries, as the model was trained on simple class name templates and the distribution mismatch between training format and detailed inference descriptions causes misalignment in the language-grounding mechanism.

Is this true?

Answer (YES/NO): YES